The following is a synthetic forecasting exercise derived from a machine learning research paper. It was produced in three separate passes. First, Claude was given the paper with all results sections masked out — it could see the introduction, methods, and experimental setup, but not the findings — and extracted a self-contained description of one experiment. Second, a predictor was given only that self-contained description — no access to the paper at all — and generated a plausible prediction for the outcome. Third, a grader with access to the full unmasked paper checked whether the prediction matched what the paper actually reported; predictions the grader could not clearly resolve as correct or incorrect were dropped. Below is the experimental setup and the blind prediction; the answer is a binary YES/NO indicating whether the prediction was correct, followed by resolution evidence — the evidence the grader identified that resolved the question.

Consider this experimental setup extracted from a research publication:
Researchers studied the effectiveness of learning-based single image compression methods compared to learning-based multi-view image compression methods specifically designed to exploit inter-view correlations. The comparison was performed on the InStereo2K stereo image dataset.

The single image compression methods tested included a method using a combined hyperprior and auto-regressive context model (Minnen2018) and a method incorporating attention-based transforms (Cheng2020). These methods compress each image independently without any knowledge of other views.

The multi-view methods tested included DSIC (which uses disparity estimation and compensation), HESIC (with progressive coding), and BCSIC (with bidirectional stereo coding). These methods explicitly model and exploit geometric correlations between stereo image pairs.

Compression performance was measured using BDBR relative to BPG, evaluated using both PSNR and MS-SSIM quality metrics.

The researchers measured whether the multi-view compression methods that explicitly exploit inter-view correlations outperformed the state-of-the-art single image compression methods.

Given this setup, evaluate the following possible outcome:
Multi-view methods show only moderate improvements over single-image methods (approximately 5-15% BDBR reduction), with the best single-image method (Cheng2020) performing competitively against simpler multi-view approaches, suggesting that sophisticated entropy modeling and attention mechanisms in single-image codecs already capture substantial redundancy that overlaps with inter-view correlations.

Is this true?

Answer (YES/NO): NO